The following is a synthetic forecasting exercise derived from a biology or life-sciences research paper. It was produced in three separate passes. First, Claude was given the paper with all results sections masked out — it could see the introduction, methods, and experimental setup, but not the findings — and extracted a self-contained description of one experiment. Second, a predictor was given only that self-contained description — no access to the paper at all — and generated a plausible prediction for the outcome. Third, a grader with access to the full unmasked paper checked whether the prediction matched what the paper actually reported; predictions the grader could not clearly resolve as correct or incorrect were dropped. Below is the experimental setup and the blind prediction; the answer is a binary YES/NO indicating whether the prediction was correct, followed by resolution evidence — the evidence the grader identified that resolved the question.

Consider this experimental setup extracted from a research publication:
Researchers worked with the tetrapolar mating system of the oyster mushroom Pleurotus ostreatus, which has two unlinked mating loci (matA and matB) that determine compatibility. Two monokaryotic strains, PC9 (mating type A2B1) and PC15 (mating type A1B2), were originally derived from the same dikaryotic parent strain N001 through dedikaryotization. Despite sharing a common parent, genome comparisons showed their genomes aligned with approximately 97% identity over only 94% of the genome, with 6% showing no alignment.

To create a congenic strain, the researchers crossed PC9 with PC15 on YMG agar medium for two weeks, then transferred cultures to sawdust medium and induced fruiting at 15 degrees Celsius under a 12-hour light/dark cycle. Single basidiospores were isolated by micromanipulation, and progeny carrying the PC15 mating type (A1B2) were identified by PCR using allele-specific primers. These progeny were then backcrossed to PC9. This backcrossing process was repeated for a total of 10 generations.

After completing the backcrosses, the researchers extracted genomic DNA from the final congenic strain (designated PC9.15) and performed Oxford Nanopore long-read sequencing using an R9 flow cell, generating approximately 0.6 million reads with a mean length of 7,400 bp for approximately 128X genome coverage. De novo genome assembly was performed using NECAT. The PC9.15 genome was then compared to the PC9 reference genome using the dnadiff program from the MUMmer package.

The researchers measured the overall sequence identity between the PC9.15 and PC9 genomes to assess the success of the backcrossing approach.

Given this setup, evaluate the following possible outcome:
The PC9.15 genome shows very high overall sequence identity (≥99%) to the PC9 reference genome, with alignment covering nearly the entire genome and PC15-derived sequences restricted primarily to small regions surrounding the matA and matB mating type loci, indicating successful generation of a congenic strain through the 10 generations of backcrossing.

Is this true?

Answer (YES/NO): YES